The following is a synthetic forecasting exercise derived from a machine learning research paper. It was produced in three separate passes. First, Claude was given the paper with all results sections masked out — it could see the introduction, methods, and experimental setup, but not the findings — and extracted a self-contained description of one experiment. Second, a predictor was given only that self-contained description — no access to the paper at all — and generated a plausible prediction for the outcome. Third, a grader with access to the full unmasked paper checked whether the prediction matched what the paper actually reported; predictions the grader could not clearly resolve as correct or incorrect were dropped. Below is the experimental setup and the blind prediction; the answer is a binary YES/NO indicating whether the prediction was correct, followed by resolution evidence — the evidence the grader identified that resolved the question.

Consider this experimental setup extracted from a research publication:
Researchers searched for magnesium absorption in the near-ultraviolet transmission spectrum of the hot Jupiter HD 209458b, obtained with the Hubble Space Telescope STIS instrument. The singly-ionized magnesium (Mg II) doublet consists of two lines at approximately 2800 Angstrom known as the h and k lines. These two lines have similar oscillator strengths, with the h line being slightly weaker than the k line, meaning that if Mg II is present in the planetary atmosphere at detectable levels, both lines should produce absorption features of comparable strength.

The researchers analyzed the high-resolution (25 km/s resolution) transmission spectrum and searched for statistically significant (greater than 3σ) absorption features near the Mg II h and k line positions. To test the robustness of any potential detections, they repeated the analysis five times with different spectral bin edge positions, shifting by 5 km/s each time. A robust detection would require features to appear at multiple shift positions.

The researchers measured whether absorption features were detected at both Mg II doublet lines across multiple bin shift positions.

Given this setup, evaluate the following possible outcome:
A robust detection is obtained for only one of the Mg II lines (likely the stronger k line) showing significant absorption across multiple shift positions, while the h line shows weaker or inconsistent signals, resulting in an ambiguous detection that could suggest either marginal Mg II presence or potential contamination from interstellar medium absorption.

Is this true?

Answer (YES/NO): NO